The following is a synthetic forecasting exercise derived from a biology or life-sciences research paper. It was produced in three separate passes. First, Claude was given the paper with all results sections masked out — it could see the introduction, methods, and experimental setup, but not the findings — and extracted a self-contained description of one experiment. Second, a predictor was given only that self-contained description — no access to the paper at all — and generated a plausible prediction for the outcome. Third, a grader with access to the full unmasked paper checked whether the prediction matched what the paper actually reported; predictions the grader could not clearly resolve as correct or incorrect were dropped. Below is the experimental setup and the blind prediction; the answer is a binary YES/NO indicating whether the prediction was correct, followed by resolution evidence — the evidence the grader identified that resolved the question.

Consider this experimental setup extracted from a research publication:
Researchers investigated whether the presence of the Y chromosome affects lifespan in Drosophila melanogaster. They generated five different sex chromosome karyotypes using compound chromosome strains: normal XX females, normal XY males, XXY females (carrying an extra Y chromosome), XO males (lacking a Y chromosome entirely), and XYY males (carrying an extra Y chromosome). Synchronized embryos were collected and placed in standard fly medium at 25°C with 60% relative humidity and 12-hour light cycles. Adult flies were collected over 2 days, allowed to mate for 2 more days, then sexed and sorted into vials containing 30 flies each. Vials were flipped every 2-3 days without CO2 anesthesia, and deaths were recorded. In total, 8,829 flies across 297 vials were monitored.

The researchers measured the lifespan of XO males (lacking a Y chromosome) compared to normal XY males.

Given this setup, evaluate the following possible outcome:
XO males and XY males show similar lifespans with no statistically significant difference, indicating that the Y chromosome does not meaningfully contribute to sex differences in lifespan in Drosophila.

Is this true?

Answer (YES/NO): NO